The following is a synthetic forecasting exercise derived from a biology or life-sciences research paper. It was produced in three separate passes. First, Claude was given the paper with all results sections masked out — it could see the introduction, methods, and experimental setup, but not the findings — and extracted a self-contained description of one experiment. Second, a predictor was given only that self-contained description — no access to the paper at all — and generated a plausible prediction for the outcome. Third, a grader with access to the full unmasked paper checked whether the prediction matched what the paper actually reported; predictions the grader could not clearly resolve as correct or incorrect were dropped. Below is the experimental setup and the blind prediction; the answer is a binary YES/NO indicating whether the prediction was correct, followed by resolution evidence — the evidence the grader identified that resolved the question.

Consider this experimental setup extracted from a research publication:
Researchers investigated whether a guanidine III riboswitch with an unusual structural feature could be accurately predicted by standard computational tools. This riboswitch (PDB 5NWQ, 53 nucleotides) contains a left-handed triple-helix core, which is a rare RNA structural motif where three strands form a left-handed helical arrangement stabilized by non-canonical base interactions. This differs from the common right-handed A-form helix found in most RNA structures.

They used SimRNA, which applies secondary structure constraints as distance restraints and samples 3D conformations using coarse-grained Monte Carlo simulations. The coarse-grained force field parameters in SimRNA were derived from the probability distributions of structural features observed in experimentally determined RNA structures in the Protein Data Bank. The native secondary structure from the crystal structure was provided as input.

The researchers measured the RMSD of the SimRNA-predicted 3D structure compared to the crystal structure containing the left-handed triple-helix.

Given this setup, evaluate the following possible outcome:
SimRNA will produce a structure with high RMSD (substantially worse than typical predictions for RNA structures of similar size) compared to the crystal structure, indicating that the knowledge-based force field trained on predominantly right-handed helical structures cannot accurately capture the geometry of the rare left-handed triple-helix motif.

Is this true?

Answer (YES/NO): YES